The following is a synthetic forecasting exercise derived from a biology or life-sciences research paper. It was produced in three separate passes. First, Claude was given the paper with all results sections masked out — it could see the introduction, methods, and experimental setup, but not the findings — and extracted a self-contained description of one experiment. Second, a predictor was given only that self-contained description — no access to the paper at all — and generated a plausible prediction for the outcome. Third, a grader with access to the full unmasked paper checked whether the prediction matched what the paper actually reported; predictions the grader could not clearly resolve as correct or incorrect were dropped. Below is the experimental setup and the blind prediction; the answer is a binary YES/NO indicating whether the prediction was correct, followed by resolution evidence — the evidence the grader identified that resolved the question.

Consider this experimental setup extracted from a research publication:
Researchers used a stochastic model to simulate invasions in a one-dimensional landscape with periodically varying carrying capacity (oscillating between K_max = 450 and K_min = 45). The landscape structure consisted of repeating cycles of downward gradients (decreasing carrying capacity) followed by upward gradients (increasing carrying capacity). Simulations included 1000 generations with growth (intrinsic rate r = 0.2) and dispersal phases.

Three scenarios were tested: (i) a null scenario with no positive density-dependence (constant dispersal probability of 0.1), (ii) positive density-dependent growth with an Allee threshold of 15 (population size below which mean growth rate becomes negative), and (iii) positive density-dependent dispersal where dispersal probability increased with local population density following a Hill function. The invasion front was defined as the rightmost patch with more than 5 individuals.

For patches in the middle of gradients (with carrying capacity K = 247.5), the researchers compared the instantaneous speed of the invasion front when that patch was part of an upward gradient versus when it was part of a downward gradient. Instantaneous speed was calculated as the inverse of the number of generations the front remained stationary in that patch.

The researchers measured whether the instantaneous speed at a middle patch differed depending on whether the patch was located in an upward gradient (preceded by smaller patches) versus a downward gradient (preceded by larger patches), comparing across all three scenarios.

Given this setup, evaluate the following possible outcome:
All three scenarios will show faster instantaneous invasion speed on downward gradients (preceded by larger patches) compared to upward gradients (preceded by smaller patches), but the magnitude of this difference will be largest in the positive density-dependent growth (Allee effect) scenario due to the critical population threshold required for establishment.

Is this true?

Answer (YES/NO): NO